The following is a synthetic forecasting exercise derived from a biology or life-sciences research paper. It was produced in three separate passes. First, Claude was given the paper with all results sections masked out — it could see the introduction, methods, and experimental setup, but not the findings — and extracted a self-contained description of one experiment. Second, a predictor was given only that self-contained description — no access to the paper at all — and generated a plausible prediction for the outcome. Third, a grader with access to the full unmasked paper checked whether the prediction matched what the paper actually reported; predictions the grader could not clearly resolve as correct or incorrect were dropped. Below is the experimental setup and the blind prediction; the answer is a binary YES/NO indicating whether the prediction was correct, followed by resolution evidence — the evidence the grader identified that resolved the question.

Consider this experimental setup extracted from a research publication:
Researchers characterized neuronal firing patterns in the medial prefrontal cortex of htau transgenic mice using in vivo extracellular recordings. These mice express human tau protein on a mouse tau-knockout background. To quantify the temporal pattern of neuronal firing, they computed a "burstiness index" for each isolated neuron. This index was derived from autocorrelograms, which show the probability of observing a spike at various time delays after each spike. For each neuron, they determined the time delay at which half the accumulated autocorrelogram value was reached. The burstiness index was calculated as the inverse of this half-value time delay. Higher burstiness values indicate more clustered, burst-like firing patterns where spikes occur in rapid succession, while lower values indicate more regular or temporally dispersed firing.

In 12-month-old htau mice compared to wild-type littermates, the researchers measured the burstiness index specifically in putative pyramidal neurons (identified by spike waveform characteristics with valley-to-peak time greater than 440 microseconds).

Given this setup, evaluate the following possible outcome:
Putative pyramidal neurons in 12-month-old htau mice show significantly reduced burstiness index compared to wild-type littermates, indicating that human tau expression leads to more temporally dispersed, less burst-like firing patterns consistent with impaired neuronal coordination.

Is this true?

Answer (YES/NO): NO